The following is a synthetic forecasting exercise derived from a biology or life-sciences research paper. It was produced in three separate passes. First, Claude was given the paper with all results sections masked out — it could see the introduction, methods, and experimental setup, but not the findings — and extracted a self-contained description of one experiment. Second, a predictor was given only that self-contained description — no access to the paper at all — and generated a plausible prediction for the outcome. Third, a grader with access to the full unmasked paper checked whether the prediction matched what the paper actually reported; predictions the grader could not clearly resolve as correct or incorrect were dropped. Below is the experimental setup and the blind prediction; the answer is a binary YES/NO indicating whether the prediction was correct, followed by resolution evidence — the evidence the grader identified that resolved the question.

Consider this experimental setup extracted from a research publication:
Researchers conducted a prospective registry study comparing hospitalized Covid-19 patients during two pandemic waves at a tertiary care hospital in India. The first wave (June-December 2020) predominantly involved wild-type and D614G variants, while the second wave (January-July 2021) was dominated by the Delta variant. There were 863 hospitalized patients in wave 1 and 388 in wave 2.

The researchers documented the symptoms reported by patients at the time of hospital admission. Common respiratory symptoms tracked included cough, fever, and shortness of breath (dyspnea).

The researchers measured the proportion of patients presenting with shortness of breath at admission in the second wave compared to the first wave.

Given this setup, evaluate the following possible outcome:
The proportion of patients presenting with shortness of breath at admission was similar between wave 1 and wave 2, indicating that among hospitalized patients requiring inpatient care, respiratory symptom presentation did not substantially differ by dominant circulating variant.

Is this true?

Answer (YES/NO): NO